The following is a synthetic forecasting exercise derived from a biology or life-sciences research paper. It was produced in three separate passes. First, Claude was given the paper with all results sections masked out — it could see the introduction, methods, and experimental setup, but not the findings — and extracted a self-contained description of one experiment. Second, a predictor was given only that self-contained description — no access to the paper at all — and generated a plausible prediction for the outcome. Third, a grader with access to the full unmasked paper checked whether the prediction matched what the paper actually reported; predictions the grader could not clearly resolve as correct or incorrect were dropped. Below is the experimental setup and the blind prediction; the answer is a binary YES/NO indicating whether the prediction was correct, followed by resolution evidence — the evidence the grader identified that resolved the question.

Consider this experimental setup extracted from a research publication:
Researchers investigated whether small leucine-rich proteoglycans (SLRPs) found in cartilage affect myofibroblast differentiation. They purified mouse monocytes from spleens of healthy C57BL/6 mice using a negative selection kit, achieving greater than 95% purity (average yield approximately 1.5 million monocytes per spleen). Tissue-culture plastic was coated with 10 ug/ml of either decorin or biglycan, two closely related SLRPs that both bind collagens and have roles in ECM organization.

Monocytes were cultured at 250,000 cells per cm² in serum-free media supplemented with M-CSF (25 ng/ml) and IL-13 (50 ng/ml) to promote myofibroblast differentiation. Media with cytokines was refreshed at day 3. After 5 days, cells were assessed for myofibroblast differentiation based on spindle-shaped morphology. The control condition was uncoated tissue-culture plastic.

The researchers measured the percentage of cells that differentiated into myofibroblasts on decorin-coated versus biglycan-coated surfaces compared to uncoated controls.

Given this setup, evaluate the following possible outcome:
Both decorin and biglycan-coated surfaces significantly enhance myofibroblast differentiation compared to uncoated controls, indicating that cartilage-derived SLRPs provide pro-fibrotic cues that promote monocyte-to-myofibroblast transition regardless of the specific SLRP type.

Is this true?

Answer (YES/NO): NO